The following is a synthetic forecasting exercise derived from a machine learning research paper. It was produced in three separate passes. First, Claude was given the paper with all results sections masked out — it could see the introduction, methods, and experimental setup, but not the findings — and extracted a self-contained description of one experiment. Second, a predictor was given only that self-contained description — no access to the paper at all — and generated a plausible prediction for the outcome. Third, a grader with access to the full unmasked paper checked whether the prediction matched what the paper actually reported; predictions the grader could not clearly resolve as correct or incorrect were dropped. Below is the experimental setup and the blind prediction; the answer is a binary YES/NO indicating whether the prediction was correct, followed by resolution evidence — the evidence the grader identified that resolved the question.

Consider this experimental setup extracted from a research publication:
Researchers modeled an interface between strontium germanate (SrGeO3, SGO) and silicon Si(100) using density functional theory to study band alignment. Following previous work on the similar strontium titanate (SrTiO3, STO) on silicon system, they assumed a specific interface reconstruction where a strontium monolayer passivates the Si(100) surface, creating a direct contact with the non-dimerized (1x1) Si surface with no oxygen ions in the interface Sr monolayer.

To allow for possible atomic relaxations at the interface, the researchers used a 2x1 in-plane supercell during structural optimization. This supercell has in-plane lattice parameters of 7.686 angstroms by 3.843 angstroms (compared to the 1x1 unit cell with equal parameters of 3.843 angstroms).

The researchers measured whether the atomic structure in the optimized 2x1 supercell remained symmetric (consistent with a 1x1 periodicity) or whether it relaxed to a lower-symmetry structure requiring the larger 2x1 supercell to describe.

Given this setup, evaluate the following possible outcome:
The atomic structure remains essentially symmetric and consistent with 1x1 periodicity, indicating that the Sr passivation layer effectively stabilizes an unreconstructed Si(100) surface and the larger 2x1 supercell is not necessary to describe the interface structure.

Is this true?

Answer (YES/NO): YES